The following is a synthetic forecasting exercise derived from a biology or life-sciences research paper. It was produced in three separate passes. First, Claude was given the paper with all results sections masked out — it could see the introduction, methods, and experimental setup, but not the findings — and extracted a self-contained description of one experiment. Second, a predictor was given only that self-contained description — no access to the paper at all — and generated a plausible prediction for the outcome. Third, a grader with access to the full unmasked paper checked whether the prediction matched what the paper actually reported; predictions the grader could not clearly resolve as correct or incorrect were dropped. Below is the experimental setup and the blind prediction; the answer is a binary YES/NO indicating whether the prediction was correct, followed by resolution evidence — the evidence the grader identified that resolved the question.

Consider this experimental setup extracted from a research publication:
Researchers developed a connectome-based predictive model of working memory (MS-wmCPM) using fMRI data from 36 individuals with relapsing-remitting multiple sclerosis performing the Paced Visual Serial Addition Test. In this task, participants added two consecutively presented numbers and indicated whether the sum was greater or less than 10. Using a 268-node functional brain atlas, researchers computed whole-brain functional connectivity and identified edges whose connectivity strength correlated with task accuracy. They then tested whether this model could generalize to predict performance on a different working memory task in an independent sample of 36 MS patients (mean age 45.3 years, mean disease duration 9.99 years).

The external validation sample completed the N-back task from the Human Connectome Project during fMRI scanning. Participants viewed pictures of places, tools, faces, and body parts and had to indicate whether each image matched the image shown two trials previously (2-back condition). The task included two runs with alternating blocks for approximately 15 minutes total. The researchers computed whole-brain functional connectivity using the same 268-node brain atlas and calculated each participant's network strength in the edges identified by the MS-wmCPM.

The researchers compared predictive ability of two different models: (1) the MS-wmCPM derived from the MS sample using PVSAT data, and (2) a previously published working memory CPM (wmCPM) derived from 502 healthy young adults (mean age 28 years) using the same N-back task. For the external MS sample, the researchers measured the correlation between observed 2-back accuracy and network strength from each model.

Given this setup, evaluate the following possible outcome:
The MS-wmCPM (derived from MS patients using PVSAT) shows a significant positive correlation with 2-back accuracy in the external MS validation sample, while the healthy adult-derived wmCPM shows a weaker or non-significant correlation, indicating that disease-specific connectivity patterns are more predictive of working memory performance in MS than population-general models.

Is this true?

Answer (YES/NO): NO